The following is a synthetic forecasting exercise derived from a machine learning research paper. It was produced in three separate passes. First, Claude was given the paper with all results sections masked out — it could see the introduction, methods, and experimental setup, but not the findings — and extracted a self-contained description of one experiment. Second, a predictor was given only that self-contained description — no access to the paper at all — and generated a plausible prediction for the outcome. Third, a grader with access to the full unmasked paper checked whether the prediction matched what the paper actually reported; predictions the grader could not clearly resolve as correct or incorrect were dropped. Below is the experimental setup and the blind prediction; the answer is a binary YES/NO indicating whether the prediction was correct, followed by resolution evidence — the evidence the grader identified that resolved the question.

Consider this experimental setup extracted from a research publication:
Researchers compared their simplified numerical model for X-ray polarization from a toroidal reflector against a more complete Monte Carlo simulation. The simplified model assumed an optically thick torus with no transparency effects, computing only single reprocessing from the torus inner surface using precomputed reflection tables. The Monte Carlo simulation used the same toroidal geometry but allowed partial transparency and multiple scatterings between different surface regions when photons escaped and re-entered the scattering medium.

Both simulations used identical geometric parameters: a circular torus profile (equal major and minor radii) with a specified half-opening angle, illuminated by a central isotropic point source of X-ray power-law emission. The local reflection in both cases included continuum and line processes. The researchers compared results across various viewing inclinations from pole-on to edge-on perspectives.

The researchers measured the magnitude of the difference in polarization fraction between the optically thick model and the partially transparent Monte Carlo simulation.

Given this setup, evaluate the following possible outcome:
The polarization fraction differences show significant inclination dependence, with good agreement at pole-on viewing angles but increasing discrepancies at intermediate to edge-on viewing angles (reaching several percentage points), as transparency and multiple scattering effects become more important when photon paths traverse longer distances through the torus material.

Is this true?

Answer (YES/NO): NO